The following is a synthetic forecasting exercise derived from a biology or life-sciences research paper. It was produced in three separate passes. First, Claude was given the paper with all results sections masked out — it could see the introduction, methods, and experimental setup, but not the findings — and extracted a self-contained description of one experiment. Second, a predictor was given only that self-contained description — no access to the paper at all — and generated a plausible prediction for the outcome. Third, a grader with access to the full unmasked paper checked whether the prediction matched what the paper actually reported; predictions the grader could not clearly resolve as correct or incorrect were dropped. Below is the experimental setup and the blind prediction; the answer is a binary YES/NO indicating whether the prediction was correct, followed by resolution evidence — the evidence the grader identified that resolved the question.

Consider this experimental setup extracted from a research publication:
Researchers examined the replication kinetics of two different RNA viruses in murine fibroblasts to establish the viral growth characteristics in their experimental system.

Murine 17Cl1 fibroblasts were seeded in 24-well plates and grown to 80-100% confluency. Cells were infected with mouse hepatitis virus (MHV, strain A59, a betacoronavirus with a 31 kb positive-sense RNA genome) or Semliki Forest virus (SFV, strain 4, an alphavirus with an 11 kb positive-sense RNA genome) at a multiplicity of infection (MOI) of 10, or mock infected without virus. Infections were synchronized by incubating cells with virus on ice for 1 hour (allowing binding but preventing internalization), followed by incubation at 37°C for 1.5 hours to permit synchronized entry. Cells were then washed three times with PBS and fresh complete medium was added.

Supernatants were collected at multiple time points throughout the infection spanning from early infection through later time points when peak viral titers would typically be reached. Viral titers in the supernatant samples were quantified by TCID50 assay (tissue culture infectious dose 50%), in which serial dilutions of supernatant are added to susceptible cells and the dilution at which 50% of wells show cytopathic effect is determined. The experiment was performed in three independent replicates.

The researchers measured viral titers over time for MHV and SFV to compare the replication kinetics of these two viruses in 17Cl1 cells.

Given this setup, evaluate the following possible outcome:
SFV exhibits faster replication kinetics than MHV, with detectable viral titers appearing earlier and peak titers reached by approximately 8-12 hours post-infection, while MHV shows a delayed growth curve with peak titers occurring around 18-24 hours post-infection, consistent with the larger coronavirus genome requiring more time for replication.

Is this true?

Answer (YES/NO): NO